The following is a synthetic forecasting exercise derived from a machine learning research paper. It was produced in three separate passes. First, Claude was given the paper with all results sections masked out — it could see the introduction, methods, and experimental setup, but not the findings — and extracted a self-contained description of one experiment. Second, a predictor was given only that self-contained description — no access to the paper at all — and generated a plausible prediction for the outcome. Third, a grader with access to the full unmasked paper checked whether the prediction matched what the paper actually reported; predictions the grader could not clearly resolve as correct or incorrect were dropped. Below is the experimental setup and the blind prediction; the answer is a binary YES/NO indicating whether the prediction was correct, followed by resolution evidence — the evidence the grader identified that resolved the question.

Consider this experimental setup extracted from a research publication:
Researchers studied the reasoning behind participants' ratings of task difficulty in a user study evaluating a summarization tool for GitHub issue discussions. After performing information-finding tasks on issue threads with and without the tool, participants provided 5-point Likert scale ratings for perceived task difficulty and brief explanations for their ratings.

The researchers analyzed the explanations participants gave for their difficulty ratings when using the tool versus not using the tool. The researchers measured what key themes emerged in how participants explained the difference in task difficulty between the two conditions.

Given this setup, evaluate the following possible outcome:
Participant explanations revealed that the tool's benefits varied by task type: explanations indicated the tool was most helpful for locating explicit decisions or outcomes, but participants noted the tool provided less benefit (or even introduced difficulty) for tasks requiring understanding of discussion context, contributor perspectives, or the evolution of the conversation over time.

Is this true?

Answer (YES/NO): NO